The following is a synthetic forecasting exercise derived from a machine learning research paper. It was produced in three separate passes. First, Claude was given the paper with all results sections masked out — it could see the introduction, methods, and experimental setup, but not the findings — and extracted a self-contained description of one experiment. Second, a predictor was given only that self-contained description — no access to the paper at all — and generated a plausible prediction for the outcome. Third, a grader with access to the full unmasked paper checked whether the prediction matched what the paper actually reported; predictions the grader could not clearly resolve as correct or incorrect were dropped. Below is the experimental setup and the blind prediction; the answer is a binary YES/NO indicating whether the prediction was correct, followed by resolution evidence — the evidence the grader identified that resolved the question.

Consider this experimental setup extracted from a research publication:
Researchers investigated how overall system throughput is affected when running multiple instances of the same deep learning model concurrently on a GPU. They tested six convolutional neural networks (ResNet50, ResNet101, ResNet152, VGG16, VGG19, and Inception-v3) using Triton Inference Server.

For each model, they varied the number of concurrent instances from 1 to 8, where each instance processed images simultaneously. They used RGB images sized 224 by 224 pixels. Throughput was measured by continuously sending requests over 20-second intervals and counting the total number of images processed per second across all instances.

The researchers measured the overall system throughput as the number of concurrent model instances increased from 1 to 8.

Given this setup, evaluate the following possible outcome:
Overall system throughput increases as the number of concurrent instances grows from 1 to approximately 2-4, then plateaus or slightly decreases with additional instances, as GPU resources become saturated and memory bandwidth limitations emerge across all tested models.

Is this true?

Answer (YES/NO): NO